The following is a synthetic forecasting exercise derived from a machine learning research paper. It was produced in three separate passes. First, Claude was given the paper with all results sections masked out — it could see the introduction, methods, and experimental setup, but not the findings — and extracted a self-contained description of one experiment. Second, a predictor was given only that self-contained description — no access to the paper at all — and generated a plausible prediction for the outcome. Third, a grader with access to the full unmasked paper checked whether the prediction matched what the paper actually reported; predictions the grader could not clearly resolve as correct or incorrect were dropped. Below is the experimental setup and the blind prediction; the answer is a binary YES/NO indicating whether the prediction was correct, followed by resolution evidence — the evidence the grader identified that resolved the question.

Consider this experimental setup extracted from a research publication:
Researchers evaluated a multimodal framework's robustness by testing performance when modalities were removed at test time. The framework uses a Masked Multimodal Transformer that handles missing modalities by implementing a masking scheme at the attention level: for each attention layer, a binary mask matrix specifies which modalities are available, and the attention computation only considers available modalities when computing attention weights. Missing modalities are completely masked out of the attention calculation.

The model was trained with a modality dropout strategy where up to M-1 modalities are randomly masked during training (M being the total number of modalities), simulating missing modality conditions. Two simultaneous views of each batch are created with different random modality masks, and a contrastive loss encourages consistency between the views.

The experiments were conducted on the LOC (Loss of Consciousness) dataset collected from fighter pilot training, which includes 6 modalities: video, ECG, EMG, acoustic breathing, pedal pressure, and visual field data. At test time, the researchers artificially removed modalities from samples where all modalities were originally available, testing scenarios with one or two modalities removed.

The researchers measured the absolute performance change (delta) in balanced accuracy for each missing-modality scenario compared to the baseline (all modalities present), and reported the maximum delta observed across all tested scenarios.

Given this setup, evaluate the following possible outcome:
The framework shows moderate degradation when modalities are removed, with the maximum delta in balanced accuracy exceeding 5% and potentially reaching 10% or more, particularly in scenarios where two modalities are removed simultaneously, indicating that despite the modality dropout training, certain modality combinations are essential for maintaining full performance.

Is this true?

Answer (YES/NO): NO